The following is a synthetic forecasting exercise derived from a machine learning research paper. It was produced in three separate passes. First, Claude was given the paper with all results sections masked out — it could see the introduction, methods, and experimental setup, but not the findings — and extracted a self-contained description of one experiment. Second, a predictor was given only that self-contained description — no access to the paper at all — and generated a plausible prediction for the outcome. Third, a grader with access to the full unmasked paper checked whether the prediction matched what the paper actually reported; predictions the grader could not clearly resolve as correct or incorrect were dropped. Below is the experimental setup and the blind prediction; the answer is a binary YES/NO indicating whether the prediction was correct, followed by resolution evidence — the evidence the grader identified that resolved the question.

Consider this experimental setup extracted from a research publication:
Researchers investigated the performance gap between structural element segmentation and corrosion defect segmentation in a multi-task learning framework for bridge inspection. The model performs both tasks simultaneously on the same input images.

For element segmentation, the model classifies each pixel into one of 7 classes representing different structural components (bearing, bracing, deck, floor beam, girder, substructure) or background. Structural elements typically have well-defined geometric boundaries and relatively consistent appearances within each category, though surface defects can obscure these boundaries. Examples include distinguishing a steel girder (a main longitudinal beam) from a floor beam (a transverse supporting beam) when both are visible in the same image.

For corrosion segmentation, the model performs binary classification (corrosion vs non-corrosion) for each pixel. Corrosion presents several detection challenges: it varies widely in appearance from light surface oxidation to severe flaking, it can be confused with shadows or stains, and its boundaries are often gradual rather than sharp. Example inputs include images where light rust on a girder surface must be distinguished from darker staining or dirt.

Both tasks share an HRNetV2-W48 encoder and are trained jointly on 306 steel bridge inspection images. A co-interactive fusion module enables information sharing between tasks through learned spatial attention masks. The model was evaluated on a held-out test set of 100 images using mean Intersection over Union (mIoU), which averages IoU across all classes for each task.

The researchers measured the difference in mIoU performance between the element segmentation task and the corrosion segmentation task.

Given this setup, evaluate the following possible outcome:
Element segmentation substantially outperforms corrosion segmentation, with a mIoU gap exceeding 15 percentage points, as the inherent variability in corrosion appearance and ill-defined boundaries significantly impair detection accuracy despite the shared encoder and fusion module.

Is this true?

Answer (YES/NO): NO